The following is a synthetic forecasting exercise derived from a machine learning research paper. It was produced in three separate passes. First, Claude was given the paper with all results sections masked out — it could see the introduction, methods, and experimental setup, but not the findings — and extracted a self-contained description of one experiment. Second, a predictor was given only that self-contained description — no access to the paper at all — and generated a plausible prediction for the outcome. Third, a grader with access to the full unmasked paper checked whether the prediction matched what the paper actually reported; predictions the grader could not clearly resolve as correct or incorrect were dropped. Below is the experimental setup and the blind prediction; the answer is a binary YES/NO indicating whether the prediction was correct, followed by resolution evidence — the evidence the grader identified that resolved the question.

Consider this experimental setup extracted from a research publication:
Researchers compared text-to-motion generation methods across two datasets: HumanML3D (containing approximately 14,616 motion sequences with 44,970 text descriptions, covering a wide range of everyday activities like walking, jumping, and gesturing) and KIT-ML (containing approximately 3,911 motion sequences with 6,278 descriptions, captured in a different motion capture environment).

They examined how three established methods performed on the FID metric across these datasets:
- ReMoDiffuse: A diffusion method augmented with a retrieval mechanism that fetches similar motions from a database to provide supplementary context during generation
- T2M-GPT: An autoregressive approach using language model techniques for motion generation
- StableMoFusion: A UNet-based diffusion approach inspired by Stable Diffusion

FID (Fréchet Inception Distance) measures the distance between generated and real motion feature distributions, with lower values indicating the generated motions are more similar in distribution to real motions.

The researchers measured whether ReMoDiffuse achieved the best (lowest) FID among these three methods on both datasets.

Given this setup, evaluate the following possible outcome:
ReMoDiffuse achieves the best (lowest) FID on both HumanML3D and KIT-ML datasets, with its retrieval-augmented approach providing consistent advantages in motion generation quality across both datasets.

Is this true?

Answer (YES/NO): YES